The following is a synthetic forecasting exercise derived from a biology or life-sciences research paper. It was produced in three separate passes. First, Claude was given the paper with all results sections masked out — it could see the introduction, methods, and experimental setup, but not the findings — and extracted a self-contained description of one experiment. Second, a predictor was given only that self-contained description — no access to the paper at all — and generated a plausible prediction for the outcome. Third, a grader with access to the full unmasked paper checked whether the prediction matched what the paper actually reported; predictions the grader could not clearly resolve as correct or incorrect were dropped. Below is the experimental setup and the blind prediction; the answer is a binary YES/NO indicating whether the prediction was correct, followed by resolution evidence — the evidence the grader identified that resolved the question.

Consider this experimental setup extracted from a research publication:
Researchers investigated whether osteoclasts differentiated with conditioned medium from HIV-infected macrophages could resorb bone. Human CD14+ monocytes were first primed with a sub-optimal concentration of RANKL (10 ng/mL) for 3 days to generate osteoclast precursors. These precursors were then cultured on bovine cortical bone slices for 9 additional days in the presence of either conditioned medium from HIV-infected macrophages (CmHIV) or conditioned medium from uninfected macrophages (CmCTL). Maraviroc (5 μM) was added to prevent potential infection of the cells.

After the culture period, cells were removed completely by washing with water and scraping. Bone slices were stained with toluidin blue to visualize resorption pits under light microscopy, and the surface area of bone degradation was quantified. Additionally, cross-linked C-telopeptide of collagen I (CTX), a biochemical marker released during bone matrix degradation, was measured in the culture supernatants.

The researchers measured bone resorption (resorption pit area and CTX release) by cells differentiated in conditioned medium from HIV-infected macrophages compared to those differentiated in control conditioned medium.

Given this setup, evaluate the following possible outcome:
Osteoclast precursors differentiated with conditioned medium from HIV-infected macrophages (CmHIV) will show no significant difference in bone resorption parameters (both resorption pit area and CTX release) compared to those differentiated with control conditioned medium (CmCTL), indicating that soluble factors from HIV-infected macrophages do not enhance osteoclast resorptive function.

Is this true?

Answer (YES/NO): YES